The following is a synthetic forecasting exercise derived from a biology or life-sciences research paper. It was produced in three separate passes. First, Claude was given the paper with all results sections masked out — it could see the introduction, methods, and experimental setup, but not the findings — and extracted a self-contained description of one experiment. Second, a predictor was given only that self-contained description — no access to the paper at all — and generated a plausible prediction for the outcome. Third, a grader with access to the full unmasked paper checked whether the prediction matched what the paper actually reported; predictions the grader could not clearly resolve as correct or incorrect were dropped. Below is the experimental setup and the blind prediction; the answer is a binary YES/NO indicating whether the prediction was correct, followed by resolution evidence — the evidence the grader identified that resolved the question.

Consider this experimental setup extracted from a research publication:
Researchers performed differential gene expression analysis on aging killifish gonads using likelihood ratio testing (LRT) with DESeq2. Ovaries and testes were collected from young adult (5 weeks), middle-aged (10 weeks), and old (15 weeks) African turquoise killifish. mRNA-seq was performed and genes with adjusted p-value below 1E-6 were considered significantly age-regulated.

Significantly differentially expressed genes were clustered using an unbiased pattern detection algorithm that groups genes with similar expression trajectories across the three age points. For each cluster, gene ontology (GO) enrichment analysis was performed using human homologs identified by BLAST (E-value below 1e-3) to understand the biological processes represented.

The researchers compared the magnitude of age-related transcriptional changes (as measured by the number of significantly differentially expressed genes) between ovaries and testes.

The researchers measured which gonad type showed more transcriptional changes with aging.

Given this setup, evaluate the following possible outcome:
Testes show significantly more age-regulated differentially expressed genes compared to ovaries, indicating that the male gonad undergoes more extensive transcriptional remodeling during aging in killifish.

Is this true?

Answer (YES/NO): NO